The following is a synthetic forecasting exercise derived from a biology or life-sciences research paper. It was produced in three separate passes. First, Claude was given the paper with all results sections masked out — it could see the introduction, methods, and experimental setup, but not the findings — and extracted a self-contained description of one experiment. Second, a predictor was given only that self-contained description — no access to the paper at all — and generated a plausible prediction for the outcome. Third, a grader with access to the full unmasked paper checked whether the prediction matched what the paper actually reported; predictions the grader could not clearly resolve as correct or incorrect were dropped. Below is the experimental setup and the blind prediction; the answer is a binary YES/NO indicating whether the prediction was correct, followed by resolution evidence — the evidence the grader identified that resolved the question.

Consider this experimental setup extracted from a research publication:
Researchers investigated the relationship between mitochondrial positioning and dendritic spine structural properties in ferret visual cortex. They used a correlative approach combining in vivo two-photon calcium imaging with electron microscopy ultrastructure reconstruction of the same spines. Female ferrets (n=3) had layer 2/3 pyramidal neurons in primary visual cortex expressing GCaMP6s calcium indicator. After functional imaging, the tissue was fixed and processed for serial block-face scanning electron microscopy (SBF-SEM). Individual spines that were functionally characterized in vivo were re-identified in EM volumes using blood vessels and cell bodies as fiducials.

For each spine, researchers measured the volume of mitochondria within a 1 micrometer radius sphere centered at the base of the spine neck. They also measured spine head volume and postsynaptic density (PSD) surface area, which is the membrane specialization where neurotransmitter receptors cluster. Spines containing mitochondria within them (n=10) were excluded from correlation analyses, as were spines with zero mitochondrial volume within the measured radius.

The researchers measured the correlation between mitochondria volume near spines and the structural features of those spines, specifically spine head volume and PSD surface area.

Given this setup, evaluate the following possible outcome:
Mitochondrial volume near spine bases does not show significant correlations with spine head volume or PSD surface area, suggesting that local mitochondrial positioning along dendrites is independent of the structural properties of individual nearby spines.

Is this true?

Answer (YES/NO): YES